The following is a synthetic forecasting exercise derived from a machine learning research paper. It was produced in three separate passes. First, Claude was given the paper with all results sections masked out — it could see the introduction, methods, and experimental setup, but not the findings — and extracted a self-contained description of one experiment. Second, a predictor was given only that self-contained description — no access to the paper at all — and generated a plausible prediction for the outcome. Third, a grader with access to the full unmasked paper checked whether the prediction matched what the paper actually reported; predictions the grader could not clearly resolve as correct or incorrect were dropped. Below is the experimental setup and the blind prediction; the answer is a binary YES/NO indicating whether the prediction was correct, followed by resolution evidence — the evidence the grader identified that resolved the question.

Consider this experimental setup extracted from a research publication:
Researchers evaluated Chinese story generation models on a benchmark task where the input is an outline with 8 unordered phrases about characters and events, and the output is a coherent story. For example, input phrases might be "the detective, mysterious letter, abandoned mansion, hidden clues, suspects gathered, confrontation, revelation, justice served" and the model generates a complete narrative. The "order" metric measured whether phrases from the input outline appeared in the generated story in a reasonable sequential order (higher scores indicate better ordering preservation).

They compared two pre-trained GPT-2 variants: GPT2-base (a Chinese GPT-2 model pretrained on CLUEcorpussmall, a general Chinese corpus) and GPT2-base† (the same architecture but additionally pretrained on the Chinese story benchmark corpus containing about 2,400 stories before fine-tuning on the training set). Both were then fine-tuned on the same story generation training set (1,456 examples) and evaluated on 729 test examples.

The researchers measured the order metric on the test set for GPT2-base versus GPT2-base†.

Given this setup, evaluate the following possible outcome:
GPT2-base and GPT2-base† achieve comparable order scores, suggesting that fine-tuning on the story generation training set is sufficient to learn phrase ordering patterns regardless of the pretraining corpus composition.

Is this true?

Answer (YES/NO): YES